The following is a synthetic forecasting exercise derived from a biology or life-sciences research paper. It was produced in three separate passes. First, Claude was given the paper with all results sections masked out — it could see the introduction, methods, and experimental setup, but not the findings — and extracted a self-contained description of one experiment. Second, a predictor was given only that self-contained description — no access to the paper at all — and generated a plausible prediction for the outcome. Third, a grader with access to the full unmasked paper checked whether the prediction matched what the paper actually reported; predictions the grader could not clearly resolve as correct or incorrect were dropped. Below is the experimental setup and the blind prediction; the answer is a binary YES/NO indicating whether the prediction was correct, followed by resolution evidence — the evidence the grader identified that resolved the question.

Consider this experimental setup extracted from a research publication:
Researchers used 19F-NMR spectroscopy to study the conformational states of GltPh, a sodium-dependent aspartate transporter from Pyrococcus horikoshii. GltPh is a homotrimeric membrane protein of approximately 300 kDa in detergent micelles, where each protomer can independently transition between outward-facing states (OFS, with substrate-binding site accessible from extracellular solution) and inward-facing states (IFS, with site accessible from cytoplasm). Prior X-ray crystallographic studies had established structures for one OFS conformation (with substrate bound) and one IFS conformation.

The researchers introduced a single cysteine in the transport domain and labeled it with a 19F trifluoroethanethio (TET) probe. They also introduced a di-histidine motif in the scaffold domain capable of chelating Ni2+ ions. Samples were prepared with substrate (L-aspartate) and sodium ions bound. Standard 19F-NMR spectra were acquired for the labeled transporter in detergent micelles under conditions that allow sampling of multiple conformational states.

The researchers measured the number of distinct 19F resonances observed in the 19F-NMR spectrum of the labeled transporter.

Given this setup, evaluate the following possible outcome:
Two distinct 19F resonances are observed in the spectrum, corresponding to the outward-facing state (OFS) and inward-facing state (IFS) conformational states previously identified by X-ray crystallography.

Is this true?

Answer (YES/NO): NO